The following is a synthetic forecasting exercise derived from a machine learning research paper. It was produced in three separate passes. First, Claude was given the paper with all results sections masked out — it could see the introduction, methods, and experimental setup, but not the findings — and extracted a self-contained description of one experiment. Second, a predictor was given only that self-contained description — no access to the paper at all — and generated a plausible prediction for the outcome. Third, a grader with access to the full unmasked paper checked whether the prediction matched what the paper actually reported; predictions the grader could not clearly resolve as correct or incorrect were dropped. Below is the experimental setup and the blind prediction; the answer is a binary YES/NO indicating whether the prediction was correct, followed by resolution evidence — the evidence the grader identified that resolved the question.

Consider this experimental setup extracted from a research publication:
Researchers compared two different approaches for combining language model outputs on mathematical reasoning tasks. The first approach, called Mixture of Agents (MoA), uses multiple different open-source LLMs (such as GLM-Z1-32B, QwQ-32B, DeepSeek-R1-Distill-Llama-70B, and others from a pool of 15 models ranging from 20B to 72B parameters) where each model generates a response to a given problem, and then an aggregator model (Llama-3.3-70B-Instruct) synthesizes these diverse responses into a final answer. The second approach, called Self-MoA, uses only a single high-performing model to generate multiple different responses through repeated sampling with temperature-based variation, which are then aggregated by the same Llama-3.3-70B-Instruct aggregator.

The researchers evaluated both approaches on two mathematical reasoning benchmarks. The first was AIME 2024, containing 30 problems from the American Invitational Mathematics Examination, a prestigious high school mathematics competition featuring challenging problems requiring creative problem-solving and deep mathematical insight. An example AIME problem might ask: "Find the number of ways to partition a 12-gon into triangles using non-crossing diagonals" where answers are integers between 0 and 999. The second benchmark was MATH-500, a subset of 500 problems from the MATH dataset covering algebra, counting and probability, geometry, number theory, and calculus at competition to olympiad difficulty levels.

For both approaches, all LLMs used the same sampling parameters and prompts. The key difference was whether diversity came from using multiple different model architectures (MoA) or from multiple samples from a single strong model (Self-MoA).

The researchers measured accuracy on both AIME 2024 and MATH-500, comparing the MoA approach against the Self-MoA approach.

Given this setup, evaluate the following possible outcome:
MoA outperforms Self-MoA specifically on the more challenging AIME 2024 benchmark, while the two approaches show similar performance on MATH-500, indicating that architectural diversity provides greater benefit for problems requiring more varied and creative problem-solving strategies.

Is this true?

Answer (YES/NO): NO